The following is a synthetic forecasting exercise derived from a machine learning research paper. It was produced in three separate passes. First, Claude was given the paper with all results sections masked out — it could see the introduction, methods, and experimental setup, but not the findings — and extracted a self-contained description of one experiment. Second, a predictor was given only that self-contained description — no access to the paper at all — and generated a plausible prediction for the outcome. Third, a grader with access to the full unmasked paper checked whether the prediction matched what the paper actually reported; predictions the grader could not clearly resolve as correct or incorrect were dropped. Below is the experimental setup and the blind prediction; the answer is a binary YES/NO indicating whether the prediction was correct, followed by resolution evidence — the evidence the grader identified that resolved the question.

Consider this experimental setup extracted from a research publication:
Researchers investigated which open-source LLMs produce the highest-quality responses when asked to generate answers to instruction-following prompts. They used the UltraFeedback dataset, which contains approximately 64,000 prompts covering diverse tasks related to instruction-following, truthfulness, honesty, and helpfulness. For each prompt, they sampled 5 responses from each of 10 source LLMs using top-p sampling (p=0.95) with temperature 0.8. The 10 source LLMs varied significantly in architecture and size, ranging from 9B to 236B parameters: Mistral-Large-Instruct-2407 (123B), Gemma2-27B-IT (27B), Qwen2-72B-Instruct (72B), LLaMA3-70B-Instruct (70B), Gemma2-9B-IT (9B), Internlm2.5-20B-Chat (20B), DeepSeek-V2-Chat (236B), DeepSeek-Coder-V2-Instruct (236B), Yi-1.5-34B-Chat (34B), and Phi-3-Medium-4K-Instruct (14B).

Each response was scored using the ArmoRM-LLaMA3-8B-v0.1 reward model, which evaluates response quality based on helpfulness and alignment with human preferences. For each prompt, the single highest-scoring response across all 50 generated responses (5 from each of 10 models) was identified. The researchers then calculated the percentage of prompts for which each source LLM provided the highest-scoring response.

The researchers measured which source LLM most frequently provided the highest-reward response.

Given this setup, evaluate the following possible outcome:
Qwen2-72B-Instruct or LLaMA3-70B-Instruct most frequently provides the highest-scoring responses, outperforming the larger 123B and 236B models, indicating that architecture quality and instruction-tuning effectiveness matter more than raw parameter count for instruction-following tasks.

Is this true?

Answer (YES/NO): NO